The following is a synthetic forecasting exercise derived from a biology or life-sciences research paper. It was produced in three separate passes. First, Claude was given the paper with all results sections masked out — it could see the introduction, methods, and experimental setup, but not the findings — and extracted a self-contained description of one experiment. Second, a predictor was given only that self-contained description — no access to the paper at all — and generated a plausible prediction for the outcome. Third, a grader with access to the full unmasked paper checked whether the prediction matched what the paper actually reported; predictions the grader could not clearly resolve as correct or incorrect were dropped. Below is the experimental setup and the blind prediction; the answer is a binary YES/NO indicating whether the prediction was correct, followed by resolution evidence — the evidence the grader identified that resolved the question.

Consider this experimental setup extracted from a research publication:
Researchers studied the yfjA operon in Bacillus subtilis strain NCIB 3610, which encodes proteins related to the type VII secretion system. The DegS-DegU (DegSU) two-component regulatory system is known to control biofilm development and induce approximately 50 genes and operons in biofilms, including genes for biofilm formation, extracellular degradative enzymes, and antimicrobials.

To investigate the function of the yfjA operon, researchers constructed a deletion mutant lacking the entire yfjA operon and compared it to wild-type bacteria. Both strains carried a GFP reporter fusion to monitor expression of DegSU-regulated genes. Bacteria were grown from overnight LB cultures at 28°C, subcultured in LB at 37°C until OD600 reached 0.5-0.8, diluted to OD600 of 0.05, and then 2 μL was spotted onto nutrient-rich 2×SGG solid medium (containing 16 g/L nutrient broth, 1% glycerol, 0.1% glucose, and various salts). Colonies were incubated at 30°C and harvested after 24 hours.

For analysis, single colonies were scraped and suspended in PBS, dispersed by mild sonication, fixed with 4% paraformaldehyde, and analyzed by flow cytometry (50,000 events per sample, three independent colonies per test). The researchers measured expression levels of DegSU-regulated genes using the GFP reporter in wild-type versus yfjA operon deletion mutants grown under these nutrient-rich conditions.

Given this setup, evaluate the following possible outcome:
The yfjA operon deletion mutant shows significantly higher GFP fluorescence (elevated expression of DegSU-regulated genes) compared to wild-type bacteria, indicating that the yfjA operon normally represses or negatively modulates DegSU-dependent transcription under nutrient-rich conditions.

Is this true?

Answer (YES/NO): YES